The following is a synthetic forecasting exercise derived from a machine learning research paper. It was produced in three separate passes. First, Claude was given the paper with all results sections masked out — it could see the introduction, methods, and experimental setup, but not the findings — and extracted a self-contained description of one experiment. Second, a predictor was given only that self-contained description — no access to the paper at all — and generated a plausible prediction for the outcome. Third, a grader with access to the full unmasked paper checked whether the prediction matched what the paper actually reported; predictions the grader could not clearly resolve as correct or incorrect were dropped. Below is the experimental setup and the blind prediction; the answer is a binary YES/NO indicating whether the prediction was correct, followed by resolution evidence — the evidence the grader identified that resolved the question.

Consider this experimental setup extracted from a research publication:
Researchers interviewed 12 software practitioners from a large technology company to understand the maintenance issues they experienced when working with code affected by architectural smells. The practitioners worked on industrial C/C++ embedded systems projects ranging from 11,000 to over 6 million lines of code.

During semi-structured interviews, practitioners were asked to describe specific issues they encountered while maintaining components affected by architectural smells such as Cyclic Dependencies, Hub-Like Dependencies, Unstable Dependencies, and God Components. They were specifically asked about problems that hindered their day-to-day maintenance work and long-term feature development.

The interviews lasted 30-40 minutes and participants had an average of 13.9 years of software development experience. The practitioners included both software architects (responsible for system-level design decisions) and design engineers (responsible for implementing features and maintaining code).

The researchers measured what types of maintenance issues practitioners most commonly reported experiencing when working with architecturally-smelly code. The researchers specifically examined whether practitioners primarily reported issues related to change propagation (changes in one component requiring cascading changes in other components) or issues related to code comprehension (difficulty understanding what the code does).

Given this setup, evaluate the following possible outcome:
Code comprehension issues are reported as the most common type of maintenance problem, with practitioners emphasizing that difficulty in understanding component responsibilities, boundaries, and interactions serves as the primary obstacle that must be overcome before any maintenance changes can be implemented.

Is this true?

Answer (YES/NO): NO